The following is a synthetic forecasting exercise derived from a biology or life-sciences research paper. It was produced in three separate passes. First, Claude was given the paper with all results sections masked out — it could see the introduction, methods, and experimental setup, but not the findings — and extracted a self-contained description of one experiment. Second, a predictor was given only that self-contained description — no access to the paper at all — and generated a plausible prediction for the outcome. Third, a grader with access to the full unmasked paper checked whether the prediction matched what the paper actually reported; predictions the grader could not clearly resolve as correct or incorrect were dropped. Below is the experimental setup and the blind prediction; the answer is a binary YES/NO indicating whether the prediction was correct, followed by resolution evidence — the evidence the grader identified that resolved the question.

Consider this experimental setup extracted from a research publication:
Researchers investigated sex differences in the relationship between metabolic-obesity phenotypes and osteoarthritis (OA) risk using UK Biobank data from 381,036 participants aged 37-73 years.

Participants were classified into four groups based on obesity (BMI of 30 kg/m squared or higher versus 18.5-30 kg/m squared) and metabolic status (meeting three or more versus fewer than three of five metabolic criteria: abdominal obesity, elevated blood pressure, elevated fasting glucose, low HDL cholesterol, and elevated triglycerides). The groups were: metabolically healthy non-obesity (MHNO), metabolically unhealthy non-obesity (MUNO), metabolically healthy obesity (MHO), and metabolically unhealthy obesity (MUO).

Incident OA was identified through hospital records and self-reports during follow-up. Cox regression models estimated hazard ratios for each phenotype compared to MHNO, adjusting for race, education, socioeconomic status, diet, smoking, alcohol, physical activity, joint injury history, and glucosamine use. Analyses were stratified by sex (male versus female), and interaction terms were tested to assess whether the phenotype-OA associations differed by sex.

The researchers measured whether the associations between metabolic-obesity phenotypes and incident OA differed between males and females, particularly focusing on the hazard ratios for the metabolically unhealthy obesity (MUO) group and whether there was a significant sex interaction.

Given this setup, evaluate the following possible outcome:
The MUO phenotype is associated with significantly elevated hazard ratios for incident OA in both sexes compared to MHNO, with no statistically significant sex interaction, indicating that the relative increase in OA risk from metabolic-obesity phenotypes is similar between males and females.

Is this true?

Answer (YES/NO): NO